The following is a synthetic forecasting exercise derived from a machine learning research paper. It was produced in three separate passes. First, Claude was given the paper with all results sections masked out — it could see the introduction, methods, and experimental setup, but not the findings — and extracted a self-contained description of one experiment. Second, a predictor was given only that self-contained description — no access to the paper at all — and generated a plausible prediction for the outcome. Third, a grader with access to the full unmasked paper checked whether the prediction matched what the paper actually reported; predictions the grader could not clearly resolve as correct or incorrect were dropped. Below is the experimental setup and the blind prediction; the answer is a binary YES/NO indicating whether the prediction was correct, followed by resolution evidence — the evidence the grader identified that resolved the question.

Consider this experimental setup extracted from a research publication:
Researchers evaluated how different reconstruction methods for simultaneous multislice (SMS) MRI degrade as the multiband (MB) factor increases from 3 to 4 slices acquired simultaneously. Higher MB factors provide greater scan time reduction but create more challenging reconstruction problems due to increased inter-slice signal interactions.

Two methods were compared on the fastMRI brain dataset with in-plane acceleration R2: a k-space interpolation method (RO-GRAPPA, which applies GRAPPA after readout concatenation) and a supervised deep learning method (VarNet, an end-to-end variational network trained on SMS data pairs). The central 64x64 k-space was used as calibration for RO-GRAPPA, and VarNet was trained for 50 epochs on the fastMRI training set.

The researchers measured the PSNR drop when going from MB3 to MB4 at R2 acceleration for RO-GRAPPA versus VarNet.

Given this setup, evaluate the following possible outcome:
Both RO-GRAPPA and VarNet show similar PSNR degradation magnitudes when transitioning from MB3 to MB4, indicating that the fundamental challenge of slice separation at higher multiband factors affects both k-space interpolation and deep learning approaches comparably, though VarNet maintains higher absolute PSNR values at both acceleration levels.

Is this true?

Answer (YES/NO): NO